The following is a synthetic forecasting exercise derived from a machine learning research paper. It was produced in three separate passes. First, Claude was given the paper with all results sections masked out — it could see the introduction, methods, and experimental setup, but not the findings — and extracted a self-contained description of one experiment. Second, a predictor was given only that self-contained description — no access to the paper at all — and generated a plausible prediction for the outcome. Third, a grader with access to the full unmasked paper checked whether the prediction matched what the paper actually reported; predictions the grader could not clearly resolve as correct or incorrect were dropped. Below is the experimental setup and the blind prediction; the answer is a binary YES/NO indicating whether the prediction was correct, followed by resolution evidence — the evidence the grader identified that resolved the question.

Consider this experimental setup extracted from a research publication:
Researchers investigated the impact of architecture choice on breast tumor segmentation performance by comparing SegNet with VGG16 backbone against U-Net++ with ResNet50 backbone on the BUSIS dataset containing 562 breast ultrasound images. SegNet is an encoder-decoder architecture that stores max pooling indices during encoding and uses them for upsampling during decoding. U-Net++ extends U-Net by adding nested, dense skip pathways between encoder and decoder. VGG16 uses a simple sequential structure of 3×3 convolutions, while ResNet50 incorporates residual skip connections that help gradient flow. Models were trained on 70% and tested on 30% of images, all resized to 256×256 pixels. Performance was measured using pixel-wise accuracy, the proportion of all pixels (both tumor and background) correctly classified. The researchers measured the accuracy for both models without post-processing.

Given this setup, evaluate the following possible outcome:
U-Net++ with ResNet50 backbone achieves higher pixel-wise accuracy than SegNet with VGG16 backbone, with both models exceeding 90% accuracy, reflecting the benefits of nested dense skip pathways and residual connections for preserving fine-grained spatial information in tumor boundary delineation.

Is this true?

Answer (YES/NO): YES